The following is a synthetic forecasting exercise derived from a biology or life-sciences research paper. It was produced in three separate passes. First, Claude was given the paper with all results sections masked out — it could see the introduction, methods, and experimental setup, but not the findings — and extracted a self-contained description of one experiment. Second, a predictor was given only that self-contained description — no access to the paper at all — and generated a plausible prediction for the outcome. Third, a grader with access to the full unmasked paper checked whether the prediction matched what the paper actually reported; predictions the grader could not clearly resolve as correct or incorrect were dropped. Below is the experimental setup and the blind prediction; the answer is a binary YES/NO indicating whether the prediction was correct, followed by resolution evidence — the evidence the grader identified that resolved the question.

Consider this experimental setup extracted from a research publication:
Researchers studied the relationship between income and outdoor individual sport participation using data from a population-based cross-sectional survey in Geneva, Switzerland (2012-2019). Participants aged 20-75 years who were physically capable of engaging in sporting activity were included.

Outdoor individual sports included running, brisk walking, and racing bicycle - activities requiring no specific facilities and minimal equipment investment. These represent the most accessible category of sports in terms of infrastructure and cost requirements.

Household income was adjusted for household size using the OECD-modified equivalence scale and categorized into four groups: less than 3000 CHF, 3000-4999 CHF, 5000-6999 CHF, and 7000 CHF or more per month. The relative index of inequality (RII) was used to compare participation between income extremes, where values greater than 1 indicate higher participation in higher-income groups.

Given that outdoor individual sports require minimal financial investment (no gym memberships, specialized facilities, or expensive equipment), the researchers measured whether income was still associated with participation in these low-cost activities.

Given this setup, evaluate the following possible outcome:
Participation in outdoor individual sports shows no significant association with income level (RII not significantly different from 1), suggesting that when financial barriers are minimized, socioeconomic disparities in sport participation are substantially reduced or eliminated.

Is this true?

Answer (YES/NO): NO